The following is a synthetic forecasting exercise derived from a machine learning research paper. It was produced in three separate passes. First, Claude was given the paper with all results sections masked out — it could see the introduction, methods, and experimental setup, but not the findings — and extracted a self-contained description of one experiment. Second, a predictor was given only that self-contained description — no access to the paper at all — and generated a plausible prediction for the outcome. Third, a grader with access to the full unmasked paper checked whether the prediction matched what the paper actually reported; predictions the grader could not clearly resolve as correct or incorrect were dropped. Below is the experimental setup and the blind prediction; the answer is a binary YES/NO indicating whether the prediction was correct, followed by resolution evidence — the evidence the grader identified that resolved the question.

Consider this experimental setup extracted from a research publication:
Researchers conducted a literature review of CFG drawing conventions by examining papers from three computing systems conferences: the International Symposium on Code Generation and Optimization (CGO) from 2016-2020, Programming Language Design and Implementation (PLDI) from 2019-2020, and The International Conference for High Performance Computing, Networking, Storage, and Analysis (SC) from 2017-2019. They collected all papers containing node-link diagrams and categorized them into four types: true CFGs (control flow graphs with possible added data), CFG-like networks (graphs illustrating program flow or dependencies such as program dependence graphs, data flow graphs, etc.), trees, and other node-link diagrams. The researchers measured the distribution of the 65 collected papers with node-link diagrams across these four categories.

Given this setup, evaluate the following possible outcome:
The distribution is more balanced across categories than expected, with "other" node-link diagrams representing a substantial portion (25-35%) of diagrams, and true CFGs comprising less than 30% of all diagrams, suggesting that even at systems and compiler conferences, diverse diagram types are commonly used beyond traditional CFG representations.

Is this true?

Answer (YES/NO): NO